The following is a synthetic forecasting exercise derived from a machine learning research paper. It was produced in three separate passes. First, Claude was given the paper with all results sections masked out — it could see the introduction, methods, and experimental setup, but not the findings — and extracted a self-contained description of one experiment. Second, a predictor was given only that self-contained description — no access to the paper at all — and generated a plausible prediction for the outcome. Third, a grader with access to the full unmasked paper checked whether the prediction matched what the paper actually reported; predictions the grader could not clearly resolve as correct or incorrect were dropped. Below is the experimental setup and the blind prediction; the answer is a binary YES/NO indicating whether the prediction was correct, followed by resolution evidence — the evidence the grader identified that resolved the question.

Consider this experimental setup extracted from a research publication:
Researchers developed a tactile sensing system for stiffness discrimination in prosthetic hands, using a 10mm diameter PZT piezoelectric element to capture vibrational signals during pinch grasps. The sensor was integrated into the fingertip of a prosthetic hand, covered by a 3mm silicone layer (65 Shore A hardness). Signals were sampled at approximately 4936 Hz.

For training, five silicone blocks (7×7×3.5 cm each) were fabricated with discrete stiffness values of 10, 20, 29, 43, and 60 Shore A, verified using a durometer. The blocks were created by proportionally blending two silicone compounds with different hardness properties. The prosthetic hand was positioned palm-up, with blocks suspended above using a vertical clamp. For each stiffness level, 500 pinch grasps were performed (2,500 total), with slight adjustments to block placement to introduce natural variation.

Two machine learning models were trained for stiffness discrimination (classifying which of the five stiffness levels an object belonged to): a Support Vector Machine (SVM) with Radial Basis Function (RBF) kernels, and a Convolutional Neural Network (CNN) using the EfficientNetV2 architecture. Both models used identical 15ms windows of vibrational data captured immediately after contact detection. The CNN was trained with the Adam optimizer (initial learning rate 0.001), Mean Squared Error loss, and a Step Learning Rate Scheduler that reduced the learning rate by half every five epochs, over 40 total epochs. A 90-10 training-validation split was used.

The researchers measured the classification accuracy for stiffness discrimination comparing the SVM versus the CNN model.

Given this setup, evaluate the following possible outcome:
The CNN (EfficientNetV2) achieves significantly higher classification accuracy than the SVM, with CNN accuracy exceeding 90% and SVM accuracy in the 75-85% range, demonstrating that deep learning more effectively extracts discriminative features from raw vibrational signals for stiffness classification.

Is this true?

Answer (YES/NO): NO